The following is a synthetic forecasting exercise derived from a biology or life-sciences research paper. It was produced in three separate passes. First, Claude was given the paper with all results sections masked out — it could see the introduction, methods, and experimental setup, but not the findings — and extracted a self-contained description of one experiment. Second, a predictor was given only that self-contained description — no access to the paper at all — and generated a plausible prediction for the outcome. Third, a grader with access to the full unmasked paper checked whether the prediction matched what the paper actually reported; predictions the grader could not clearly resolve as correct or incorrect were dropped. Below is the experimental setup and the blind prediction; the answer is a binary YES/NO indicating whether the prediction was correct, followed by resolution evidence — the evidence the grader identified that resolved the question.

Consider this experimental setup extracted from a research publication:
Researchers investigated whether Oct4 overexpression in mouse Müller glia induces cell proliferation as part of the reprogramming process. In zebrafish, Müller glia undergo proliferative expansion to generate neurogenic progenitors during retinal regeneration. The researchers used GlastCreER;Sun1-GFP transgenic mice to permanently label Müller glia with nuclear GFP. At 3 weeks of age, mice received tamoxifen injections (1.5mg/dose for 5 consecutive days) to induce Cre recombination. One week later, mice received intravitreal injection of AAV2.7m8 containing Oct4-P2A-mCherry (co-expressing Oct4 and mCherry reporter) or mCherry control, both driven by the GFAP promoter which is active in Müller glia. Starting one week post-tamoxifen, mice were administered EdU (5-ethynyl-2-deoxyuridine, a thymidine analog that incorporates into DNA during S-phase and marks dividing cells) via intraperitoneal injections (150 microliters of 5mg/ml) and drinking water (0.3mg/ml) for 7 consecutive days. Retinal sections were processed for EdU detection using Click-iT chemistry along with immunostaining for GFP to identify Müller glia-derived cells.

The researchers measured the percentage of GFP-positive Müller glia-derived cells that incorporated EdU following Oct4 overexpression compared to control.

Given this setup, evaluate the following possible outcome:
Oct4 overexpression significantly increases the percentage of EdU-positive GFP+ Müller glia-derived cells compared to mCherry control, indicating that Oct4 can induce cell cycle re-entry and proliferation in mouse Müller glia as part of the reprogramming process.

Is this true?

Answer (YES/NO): NO